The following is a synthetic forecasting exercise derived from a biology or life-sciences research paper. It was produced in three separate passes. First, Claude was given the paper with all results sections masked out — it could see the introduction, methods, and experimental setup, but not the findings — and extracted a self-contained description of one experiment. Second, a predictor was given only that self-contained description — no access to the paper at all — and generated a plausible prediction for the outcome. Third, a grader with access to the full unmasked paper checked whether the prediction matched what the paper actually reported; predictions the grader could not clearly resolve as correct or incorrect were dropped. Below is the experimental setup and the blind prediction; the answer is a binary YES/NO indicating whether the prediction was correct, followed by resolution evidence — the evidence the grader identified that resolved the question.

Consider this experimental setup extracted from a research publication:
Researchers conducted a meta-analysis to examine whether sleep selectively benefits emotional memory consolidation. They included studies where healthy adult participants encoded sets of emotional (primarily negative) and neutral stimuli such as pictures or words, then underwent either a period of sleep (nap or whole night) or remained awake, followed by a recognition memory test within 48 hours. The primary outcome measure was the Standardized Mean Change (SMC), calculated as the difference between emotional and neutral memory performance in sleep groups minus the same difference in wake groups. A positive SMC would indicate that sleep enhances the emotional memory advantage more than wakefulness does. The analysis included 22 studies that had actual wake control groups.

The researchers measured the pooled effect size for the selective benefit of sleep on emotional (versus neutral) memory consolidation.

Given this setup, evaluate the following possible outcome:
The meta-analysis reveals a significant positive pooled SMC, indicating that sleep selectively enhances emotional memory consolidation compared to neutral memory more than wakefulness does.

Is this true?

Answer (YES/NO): NO